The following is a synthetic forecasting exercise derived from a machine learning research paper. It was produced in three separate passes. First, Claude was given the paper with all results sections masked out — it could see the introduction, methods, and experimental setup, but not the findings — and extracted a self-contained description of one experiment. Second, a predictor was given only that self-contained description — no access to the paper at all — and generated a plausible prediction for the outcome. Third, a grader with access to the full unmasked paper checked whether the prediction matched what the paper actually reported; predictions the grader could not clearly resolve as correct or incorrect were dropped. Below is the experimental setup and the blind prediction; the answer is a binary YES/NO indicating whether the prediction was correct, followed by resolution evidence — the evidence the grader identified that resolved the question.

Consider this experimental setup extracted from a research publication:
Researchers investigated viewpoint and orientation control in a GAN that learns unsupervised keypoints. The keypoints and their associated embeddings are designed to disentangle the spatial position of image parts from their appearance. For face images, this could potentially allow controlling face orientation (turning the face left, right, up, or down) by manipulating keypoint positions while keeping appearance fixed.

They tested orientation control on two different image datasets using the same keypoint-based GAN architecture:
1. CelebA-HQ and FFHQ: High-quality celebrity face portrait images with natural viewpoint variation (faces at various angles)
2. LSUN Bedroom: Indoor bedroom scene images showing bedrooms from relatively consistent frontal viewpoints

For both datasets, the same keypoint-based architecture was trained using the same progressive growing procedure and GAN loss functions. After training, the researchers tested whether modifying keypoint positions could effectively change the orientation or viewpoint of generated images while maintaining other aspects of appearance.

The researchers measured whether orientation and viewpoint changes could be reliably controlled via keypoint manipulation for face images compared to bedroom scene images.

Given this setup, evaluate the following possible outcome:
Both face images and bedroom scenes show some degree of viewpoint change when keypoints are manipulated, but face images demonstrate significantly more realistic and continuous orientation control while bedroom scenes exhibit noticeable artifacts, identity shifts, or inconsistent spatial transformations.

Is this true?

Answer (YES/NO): NO